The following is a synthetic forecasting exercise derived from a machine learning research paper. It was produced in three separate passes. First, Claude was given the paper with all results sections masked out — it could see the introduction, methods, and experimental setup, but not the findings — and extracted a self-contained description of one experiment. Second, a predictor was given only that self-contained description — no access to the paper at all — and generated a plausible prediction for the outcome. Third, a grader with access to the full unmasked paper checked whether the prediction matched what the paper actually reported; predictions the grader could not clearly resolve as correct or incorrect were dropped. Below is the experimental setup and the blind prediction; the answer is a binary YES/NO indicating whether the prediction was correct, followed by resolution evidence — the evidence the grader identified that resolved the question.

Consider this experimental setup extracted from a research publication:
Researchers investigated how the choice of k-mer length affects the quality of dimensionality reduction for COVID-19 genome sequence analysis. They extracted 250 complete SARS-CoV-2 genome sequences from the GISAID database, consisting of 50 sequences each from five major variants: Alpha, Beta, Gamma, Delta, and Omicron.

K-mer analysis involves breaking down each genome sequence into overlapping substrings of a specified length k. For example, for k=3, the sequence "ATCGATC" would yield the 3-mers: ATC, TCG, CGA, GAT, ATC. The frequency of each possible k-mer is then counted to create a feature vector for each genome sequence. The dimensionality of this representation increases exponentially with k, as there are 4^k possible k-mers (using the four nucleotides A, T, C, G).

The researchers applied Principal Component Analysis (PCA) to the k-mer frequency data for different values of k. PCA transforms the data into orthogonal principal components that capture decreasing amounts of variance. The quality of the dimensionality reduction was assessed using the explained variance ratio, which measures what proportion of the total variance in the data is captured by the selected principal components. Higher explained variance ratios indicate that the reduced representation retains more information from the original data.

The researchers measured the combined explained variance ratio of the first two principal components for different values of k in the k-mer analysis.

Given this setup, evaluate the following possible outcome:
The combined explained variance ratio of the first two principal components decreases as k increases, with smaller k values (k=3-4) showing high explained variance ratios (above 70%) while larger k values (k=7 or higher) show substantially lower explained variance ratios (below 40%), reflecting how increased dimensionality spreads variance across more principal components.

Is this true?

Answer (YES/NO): NO